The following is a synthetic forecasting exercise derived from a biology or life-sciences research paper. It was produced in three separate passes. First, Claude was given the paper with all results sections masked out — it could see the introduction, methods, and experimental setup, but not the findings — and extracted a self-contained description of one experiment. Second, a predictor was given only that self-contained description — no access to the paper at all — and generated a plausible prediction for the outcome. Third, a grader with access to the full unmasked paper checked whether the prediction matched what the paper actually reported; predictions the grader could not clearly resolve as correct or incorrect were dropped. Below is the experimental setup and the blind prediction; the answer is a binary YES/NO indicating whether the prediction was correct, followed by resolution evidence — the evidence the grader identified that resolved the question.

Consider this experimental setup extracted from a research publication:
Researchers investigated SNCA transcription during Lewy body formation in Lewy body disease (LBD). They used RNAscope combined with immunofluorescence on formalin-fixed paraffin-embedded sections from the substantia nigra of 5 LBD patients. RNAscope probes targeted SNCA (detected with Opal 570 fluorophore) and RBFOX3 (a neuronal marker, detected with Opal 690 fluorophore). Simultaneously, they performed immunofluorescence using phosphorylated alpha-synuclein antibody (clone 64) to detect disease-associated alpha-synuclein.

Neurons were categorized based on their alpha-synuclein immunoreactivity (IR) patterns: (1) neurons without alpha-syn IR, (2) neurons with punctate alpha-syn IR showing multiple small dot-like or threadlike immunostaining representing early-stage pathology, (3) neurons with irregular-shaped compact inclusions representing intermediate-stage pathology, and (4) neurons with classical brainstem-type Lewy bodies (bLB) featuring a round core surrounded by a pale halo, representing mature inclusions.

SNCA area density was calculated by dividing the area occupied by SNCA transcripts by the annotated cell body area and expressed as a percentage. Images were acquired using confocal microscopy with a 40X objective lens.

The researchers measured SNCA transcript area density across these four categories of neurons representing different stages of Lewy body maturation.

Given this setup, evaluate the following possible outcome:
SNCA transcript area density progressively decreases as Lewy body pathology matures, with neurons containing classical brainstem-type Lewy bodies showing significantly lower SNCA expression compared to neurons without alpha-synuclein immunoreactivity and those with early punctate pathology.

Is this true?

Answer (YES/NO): YES